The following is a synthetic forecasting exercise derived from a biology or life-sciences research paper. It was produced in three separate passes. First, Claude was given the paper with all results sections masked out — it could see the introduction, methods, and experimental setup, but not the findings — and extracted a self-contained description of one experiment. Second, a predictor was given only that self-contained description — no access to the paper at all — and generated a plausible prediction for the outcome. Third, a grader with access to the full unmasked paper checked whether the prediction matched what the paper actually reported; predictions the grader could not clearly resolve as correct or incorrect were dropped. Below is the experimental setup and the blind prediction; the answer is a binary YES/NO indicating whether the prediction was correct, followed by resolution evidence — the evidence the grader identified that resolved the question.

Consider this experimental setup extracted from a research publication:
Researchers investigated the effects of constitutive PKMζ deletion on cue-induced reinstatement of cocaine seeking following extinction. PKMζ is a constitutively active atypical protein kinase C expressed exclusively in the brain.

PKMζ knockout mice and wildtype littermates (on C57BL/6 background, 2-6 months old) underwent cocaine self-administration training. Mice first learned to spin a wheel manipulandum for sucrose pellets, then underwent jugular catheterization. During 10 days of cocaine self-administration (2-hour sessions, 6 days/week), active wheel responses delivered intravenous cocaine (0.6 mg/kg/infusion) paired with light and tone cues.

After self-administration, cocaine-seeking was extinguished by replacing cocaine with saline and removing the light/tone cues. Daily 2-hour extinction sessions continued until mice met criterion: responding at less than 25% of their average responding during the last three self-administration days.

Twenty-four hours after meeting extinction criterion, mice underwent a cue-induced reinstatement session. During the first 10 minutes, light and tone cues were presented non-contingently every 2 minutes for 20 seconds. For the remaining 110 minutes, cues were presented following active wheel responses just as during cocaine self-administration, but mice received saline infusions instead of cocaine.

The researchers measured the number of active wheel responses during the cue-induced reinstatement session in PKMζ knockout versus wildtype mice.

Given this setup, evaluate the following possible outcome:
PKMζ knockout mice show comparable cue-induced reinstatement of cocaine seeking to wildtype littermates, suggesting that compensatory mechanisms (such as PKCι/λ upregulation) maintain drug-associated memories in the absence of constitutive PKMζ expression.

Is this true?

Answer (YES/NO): NO